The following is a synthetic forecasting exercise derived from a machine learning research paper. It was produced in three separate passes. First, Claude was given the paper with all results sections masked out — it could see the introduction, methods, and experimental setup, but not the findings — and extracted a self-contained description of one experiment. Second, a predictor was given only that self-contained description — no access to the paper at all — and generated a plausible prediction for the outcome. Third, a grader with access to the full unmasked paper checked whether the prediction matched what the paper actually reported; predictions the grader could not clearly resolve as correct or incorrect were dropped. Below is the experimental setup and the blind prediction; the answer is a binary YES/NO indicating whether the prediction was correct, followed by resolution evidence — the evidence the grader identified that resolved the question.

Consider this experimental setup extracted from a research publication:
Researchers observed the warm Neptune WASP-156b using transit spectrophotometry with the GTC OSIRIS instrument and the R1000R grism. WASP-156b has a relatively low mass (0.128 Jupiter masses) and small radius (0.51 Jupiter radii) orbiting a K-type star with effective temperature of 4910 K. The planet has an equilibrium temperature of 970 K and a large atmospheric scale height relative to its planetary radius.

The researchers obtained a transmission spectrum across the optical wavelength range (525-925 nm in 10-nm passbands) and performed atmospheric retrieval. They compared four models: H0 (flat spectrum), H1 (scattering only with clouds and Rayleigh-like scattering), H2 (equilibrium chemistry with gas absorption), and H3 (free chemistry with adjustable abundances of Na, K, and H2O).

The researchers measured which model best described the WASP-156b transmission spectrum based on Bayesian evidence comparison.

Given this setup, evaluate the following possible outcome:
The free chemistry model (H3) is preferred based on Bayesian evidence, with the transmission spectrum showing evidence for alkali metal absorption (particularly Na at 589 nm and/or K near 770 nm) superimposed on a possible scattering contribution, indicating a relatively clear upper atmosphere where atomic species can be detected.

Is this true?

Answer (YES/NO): NO